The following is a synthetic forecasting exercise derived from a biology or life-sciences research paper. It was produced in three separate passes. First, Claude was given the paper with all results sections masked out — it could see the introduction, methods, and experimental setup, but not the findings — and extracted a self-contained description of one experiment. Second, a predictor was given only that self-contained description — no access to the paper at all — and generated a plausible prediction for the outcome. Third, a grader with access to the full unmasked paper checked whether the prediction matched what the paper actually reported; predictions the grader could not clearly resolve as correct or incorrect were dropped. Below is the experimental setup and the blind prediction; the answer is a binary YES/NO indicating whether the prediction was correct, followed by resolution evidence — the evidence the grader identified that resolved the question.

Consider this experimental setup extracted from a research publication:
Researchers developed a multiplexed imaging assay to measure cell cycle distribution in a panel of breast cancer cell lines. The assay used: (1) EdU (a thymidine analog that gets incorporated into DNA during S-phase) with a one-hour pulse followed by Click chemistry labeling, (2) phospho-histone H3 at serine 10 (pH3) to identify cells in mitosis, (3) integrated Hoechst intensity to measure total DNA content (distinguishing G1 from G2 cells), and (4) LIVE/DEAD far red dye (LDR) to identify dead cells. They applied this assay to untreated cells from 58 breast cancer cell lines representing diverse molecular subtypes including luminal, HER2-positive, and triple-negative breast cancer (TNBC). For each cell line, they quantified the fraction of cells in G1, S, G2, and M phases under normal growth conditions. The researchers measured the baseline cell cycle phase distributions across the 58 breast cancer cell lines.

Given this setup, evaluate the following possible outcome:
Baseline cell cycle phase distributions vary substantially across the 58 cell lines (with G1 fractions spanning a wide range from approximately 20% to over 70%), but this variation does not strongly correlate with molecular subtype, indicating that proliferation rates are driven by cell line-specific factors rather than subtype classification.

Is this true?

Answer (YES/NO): NO